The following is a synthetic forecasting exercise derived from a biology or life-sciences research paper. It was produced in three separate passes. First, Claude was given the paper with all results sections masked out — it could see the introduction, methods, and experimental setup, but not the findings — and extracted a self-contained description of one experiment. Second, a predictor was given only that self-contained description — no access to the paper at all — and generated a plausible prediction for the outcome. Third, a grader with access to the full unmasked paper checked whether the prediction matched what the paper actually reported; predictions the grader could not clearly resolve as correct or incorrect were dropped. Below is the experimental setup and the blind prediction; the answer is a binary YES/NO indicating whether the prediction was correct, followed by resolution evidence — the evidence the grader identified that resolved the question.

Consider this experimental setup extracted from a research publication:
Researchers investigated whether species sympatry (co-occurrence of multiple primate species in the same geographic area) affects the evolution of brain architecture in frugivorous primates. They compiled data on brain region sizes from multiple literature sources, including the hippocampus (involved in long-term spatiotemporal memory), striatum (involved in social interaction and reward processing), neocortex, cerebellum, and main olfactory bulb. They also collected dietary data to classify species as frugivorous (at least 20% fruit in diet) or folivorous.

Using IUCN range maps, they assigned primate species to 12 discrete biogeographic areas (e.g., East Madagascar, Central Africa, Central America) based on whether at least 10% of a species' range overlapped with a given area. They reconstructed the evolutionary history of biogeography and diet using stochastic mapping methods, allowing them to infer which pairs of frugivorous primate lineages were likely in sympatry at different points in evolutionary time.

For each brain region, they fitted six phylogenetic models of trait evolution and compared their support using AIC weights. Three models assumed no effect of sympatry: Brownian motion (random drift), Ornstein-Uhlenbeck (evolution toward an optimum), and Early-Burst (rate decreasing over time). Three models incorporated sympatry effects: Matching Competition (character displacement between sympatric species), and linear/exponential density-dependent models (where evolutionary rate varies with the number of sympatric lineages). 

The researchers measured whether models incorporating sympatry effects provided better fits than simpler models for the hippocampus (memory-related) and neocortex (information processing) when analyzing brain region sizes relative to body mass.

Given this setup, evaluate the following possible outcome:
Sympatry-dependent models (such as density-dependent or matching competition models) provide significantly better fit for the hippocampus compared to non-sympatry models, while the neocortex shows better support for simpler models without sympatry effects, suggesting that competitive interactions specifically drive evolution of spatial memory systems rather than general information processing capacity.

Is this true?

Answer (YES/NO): YES